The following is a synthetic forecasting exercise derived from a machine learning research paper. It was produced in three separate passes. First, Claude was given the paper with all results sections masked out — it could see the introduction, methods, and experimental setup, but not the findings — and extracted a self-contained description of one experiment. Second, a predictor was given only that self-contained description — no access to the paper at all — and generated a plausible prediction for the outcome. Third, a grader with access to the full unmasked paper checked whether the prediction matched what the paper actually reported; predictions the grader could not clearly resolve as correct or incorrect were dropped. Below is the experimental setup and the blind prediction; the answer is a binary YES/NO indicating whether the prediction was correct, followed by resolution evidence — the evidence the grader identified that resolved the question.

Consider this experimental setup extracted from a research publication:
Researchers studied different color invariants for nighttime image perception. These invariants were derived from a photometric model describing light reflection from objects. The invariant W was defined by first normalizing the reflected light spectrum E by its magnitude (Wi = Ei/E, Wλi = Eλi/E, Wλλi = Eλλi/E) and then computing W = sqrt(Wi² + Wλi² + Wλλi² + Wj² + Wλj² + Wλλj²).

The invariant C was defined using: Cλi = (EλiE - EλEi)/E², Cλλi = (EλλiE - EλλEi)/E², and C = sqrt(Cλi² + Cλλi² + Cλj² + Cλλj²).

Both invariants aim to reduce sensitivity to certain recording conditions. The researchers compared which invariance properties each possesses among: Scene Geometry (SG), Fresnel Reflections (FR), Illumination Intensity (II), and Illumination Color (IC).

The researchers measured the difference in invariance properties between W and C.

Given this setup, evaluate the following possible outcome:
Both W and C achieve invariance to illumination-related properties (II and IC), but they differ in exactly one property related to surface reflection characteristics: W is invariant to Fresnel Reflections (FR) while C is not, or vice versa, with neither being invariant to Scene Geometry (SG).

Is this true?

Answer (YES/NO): NO